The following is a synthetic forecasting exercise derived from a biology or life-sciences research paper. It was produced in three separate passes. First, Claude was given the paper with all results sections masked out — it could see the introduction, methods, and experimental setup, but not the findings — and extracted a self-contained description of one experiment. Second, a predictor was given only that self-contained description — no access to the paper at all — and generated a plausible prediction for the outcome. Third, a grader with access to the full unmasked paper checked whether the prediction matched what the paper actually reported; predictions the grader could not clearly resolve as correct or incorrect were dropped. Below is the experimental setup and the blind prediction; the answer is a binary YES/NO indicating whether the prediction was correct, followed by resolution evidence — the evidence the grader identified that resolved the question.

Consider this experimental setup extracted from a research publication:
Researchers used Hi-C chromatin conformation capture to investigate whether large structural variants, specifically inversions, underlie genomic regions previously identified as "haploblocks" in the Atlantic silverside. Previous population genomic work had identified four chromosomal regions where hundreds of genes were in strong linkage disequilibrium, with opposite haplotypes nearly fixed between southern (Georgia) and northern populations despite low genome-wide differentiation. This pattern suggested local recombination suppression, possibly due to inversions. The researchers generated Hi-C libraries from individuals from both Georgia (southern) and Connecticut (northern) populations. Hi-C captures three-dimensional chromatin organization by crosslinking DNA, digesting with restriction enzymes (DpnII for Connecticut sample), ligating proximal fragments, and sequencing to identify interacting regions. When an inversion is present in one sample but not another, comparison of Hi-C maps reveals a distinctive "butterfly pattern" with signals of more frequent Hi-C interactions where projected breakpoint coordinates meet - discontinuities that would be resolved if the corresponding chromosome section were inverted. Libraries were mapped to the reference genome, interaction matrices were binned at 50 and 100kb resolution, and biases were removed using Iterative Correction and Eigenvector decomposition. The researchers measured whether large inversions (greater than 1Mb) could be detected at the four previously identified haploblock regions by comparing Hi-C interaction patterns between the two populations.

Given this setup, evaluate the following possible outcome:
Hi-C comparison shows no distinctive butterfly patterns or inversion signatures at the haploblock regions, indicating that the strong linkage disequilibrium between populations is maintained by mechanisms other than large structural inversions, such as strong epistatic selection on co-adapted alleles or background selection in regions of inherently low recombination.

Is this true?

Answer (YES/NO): NO